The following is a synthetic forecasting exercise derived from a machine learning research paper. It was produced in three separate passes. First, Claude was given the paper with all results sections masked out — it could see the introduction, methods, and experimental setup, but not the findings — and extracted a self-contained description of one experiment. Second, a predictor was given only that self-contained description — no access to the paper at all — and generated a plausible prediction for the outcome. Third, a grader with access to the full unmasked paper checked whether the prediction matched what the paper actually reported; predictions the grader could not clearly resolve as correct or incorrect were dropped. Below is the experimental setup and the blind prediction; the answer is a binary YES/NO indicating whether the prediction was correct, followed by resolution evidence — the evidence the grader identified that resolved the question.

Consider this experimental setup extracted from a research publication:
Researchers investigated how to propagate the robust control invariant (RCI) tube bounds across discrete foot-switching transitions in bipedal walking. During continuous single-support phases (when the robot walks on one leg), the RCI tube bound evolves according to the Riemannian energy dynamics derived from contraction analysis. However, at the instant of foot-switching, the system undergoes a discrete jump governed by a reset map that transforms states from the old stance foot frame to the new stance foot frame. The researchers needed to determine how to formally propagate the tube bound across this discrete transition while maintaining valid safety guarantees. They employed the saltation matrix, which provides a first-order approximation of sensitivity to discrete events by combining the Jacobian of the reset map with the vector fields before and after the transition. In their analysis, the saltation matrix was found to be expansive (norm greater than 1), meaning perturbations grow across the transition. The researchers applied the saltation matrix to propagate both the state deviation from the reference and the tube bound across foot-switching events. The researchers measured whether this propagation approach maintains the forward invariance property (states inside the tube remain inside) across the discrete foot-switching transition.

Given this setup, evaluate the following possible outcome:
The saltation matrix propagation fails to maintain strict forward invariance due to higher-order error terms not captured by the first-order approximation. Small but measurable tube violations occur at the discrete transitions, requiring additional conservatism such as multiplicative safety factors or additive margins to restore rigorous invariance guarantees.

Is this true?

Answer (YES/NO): NO